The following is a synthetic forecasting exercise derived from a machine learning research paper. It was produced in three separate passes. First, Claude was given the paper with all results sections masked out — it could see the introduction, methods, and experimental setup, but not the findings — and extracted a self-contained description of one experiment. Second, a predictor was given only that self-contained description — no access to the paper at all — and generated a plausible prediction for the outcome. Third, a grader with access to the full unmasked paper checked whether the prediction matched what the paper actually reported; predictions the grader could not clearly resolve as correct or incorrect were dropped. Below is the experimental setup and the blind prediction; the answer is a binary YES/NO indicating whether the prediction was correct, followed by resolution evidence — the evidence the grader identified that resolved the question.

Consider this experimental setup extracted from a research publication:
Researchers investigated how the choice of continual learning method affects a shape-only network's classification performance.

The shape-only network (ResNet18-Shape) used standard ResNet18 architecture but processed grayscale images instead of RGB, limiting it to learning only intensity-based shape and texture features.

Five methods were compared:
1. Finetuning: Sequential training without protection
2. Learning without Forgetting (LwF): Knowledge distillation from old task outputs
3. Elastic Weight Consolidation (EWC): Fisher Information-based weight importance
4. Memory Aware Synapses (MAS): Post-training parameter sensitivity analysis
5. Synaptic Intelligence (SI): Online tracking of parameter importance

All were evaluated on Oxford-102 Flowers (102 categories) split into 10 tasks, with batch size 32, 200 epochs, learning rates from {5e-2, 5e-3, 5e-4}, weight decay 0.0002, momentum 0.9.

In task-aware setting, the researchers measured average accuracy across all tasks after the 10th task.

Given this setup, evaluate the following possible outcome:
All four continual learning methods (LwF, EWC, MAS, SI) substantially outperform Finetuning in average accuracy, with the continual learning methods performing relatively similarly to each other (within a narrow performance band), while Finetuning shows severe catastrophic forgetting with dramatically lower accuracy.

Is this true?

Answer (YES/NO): NO